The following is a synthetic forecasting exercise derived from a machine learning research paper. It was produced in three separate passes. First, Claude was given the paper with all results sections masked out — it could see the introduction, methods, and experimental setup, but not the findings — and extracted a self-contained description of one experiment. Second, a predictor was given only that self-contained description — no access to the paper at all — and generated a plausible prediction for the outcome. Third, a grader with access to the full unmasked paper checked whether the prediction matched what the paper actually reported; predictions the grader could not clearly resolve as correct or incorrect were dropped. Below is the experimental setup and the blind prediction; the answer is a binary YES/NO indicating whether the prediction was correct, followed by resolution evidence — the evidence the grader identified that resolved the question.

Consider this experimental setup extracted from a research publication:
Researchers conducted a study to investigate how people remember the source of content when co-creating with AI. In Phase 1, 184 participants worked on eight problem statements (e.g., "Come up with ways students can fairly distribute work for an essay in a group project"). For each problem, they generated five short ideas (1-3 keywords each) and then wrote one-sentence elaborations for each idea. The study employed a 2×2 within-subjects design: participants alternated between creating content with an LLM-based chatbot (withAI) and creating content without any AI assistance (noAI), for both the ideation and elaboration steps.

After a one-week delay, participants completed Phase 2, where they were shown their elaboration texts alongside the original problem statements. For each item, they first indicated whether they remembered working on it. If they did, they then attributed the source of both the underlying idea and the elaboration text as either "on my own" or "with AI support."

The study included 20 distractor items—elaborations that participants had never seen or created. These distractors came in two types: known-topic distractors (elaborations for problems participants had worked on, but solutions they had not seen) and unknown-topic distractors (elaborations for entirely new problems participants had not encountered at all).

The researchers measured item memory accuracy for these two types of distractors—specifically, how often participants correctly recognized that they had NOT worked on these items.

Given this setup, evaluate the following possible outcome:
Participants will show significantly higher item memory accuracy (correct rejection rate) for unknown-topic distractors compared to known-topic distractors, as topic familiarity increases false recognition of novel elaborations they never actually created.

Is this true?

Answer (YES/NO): YES